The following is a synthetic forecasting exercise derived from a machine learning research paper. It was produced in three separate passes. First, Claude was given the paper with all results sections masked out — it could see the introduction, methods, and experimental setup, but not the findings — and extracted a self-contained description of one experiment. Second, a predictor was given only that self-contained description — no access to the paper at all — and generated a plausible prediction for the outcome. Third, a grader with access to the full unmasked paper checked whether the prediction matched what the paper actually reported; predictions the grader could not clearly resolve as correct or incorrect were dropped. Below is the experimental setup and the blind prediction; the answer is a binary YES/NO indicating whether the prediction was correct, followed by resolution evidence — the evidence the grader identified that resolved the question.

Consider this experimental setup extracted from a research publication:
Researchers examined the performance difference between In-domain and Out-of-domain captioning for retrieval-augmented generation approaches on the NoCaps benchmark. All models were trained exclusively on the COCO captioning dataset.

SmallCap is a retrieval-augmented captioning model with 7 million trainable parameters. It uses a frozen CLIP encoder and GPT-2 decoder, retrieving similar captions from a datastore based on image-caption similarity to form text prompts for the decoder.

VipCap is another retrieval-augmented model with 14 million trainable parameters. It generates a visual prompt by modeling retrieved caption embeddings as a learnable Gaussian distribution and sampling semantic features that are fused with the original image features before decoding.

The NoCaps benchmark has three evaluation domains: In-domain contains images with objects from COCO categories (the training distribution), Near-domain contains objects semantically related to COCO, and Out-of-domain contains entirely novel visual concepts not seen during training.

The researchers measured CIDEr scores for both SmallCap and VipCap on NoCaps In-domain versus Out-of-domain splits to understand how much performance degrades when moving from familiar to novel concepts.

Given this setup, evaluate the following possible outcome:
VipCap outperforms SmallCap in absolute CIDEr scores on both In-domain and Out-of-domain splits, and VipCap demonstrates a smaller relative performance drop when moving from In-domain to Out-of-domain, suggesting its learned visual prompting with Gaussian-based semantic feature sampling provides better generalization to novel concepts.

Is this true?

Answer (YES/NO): NO